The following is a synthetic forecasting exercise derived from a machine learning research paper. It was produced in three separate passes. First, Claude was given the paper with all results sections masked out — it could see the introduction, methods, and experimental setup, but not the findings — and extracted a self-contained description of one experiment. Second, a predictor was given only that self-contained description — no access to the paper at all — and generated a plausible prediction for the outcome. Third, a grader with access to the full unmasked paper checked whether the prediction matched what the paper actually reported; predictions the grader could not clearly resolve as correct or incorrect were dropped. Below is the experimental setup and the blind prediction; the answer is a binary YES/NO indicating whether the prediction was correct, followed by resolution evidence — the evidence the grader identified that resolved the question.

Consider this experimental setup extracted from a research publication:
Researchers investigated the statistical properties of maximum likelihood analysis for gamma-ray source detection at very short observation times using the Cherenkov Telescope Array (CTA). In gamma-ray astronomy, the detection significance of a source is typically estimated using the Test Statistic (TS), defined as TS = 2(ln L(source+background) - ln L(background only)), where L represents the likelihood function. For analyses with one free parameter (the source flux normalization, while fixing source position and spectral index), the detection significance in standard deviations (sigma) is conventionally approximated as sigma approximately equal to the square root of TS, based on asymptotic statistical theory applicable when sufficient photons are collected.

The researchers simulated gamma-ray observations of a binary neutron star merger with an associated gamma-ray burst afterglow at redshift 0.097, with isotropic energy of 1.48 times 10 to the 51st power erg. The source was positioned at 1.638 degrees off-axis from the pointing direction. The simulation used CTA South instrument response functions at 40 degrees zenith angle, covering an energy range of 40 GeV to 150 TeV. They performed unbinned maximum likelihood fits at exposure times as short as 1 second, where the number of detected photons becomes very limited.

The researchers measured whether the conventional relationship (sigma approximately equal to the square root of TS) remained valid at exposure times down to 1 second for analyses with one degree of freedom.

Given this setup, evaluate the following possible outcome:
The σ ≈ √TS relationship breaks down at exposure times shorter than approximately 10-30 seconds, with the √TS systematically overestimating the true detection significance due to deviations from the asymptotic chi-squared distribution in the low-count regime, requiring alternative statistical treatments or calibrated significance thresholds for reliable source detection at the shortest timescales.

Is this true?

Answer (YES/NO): NO